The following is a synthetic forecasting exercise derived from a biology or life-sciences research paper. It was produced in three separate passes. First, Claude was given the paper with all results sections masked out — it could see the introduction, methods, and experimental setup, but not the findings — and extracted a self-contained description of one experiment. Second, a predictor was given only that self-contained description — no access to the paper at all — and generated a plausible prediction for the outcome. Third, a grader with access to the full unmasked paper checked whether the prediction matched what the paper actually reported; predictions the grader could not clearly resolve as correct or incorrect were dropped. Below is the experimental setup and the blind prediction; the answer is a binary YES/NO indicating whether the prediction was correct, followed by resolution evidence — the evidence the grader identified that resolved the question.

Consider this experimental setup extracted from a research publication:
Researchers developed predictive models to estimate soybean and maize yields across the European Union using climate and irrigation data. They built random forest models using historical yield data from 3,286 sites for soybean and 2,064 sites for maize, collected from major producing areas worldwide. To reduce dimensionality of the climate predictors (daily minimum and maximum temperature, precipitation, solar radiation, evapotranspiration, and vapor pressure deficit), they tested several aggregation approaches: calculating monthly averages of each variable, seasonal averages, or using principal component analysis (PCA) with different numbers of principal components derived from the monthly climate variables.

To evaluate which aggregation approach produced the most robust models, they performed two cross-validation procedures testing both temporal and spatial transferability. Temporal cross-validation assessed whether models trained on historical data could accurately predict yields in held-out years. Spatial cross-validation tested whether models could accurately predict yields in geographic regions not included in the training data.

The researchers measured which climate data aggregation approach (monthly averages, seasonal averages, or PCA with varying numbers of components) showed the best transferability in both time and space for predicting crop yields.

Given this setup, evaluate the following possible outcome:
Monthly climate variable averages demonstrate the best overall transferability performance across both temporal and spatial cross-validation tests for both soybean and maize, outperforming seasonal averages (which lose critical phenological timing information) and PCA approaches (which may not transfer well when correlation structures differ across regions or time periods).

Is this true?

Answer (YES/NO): NO